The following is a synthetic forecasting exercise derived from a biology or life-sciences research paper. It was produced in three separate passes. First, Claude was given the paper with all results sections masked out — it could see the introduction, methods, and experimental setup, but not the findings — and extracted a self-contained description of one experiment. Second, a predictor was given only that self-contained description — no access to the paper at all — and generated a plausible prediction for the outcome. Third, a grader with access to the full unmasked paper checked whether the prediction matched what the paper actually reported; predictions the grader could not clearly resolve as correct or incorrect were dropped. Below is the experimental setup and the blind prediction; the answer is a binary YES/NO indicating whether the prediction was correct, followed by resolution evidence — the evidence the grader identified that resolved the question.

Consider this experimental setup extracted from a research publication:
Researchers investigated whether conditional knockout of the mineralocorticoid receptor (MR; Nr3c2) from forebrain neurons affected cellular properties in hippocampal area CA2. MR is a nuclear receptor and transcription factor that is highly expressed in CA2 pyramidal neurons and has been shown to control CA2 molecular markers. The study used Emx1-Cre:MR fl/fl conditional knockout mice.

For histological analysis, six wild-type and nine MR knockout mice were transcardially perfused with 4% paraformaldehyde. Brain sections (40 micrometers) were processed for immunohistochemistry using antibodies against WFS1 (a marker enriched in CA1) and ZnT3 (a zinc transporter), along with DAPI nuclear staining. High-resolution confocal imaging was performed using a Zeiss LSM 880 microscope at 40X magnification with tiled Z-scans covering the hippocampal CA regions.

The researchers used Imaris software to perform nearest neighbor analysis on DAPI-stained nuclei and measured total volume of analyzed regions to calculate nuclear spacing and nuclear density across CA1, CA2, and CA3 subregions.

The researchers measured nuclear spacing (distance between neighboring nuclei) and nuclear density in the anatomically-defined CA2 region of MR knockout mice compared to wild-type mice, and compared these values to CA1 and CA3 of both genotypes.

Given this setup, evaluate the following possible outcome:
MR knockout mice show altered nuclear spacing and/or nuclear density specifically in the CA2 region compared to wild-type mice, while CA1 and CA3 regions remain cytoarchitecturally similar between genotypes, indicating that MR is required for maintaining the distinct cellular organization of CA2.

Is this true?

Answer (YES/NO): YES